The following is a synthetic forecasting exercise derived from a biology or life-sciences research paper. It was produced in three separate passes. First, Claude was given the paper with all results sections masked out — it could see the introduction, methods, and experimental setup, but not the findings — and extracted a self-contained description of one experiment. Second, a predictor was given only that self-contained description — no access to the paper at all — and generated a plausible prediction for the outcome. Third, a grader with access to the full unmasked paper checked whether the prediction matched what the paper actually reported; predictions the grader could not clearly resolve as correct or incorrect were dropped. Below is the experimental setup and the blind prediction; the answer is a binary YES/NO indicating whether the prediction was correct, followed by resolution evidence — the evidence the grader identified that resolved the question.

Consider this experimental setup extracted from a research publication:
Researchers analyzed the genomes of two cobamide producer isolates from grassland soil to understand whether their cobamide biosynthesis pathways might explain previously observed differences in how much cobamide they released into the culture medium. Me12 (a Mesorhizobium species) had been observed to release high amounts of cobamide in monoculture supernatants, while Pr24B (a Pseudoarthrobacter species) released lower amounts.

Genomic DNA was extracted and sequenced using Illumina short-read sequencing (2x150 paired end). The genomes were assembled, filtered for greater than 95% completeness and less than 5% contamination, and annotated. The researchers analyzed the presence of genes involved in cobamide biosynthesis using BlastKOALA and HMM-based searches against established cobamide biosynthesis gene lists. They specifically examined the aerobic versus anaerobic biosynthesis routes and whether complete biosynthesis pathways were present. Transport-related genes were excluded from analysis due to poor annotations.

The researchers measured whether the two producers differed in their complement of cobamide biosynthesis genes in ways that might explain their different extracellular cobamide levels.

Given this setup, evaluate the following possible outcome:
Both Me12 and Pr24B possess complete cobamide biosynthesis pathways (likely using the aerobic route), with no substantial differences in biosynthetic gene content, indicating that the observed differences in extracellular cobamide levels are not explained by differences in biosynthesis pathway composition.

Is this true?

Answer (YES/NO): NO